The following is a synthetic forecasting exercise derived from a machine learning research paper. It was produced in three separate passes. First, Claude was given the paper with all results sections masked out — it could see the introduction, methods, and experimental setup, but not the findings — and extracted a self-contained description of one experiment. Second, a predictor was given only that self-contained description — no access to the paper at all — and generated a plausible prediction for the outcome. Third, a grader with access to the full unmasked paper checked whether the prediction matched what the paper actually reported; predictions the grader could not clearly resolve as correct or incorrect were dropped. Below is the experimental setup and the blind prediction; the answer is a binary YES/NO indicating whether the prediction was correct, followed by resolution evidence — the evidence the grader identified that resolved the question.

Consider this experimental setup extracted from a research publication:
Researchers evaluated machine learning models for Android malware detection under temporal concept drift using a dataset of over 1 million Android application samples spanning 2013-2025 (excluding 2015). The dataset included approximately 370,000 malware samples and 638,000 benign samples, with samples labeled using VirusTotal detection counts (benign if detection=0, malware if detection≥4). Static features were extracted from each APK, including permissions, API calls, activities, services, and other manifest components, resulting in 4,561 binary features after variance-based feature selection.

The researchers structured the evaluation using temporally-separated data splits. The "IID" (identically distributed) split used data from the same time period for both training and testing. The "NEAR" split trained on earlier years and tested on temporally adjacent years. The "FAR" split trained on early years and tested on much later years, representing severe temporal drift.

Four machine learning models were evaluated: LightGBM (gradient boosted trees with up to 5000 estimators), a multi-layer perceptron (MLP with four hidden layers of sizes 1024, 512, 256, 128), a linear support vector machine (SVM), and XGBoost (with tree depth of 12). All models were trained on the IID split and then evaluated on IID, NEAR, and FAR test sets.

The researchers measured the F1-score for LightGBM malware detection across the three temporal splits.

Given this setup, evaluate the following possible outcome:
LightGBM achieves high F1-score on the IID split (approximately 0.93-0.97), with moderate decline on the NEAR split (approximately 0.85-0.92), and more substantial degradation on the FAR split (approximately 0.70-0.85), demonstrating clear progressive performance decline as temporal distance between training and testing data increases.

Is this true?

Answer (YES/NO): NO